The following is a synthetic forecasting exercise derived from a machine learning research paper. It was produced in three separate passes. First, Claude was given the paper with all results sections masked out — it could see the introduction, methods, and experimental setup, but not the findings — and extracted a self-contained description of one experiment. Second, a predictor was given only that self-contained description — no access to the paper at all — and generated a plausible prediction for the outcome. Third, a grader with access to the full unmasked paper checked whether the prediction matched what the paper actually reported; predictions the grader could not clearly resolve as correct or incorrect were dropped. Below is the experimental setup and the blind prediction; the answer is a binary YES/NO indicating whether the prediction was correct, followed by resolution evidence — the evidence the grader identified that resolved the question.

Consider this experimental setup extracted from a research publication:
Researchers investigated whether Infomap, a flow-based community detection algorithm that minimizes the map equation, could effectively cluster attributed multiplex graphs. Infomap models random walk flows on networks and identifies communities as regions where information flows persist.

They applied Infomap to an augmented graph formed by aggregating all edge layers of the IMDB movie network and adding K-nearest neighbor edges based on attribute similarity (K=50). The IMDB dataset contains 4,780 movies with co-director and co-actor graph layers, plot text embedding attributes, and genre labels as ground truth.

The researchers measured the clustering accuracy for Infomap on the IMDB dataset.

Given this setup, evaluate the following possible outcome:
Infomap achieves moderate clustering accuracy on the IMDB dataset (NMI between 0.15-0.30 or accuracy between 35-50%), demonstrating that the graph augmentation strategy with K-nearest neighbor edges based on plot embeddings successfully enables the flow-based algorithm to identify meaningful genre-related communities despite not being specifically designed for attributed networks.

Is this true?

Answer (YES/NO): NO